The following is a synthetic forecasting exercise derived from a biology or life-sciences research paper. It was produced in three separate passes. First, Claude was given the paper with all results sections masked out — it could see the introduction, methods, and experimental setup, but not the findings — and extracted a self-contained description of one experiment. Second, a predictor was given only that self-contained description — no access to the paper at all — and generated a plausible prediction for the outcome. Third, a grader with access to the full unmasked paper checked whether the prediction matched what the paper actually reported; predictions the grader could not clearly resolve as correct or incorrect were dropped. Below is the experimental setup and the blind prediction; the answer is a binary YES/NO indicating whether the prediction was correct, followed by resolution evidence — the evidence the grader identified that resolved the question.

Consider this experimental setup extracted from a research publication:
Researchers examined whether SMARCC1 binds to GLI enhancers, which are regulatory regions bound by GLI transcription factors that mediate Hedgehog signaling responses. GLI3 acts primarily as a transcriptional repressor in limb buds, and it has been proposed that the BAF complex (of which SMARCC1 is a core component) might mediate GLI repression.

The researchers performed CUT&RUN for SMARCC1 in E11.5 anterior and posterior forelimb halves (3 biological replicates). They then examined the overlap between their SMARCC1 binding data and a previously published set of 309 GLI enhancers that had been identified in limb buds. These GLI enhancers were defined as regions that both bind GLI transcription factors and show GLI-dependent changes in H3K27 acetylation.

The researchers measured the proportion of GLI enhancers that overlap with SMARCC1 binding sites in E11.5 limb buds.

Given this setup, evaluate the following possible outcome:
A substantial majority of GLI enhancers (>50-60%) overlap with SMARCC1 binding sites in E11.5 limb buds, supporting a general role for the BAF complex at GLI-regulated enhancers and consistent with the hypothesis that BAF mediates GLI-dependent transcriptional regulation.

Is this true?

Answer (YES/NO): YES